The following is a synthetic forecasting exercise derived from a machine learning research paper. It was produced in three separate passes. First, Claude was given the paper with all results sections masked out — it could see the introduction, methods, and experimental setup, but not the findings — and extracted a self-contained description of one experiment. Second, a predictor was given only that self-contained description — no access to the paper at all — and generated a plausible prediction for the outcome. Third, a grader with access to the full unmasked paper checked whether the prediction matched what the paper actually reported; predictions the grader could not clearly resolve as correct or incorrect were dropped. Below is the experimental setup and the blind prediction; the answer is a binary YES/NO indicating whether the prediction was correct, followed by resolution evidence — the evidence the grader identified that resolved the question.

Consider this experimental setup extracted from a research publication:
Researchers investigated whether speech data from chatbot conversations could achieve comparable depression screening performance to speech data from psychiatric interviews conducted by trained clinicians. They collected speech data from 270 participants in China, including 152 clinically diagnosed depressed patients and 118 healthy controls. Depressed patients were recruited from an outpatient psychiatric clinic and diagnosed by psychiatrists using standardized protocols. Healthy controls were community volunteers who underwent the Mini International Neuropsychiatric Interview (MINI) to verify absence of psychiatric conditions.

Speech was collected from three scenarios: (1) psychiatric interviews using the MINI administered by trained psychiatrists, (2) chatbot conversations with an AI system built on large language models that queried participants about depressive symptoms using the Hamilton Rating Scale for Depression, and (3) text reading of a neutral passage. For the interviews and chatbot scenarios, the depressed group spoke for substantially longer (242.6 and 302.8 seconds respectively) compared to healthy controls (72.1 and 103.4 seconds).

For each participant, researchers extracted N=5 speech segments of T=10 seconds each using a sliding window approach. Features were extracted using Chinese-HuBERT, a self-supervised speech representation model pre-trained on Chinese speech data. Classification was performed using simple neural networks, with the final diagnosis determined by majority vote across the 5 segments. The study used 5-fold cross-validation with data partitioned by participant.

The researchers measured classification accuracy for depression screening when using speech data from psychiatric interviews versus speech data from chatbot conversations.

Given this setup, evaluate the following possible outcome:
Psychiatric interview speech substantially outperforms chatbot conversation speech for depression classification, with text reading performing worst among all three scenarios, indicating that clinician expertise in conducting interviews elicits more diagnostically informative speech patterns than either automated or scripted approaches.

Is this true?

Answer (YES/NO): NO